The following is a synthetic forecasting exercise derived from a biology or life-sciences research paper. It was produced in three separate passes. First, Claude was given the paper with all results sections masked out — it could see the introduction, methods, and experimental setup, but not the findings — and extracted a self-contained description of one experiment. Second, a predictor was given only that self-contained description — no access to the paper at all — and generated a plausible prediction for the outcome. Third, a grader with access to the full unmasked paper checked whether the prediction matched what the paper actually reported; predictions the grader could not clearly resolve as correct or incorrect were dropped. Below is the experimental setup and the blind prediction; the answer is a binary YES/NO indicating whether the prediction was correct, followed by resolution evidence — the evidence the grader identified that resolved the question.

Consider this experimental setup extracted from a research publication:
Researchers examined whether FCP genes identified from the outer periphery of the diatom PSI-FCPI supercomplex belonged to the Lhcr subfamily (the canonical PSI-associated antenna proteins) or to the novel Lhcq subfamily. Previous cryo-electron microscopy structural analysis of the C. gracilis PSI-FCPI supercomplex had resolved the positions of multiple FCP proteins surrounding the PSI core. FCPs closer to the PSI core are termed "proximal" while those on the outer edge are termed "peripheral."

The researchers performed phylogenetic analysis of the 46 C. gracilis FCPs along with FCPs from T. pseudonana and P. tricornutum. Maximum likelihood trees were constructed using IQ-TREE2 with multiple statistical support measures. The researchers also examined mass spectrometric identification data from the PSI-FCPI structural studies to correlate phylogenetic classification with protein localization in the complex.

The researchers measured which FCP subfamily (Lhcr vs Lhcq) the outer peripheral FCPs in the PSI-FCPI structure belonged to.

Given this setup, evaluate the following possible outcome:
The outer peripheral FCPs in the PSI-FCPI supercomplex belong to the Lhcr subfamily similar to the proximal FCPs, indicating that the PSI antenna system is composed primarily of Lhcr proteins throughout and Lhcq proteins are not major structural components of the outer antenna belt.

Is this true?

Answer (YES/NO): NO